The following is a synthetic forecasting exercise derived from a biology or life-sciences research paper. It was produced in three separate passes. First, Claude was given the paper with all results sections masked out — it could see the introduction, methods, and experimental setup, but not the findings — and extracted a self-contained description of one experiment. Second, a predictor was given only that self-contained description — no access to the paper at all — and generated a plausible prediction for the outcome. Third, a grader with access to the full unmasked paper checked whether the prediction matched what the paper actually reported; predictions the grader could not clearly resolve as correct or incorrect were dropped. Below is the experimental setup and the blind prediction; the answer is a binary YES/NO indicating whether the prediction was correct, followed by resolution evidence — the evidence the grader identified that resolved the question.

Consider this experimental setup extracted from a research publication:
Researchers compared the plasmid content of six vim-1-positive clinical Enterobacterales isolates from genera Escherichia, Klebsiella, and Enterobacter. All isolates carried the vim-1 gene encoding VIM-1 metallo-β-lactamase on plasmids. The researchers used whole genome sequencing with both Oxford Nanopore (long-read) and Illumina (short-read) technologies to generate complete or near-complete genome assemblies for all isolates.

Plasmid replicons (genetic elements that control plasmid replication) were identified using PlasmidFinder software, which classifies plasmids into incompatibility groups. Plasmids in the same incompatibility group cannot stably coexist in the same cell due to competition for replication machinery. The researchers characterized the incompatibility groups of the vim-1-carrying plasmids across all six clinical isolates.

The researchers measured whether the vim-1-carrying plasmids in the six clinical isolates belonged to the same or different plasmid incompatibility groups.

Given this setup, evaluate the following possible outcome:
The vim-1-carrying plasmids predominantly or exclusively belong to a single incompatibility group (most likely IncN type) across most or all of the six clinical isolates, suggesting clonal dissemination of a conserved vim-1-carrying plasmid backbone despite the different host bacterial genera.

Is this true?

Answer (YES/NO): NO